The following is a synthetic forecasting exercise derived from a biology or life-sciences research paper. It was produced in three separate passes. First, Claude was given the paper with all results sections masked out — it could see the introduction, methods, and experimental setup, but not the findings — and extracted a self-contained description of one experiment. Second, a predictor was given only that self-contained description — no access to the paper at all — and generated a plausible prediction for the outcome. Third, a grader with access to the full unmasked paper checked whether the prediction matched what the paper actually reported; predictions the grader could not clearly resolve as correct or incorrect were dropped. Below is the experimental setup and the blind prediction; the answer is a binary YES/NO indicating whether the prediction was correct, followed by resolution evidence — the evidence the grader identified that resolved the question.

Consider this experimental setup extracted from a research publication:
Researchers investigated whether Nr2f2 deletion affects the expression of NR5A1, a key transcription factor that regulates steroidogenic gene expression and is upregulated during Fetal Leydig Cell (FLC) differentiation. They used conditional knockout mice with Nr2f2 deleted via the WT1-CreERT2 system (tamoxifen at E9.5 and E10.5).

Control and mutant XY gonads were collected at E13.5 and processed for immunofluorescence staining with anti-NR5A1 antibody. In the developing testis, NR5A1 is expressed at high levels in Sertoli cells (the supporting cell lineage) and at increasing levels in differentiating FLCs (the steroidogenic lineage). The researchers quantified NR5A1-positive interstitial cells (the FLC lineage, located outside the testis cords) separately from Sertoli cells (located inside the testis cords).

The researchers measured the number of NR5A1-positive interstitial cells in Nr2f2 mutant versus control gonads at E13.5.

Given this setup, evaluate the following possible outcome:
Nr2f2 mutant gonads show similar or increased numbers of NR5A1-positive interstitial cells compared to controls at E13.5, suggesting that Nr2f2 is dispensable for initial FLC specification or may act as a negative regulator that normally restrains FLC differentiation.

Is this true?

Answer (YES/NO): NO